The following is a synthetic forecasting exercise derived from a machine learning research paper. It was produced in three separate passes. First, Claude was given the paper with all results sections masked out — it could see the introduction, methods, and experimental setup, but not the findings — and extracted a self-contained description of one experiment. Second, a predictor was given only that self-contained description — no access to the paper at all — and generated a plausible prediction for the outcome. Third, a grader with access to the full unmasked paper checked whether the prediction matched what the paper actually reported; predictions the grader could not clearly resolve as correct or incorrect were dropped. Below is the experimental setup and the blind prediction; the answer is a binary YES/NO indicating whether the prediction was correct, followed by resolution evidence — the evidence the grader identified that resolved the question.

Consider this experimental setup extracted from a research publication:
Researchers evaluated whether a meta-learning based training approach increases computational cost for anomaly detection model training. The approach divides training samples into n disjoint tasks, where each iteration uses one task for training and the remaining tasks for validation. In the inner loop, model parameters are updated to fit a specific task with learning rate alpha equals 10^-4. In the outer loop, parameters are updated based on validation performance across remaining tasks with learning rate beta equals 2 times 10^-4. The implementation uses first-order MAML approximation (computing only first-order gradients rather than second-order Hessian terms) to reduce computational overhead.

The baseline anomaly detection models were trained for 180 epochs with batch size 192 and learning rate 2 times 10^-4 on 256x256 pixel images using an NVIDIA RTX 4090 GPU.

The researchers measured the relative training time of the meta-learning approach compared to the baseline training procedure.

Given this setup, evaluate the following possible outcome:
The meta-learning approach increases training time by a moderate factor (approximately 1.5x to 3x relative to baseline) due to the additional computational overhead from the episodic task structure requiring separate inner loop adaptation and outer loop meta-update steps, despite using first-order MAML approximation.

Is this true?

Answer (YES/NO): YES